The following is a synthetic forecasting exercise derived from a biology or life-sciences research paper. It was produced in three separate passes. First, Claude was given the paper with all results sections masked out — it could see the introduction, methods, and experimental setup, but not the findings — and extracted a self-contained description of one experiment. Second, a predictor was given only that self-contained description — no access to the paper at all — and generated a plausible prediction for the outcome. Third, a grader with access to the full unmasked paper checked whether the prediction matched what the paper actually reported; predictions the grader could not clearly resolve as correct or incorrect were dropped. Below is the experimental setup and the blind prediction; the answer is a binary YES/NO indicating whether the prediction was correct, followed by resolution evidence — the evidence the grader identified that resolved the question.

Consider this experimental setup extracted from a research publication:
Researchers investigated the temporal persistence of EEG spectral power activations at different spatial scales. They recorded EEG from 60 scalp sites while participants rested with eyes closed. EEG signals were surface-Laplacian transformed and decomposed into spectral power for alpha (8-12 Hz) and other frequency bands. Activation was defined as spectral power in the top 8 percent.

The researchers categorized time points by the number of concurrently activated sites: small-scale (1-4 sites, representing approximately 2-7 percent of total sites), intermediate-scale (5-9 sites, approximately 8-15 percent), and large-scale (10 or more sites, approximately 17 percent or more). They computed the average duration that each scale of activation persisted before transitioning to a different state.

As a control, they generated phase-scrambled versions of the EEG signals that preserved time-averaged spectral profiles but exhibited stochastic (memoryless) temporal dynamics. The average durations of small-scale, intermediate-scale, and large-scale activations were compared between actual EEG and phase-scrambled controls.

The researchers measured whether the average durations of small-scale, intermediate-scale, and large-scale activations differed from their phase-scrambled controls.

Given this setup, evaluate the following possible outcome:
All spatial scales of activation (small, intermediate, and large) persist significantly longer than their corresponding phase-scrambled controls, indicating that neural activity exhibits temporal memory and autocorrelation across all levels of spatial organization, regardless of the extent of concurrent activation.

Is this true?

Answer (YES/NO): NO